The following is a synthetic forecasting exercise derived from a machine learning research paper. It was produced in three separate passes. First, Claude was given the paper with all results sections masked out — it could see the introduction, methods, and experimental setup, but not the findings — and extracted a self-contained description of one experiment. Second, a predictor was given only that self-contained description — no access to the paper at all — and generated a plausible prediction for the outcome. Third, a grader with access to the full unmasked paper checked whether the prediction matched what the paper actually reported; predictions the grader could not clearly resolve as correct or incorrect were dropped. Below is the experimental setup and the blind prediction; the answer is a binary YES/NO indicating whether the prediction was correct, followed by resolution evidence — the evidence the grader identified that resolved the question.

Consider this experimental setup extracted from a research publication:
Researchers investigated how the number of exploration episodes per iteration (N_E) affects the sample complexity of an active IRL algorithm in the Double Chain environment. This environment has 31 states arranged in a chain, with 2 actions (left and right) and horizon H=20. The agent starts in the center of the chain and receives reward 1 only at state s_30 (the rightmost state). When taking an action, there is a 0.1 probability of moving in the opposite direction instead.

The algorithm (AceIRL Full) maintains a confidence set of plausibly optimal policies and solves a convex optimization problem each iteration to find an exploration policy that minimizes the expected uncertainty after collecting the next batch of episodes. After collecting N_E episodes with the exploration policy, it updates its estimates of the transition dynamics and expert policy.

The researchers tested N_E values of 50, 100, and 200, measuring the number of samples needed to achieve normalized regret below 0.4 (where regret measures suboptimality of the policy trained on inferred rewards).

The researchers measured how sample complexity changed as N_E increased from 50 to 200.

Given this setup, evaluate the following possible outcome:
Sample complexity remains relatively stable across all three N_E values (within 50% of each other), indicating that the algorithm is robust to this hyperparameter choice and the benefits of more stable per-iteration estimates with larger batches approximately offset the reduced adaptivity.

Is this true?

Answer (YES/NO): NO